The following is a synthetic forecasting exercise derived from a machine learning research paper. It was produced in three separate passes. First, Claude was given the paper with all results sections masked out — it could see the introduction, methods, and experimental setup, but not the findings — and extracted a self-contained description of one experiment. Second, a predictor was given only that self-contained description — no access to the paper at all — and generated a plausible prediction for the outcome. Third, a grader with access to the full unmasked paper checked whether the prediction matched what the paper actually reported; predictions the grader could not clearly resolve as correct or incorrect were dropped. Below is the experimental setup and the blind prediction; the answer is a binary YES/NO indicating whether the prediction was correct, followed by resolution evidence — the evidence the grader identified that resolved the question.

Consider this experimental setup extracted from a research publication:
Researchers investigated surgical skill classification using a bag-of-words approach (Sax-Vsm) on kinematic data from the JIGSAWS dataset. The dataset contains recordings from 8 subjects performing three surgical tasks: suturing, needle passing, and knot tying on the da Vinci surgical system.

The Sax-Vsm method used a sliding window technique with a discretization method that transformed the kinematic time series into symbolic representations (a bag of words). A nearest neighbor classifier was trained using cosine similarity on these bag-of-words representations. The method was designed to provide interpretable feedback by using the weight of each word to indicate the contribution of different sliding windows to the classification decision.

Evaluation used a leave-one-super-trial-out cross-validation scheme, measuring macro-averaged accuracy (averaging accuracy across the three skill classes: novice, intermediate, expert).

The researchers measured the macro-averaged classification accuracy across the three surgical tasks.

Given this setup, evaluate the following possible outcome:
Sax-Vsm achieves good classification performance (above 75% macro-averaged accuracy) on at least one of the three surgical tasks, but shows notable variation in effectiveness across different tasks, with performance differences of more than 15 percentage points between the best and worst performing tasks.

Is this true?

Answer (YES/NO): YES